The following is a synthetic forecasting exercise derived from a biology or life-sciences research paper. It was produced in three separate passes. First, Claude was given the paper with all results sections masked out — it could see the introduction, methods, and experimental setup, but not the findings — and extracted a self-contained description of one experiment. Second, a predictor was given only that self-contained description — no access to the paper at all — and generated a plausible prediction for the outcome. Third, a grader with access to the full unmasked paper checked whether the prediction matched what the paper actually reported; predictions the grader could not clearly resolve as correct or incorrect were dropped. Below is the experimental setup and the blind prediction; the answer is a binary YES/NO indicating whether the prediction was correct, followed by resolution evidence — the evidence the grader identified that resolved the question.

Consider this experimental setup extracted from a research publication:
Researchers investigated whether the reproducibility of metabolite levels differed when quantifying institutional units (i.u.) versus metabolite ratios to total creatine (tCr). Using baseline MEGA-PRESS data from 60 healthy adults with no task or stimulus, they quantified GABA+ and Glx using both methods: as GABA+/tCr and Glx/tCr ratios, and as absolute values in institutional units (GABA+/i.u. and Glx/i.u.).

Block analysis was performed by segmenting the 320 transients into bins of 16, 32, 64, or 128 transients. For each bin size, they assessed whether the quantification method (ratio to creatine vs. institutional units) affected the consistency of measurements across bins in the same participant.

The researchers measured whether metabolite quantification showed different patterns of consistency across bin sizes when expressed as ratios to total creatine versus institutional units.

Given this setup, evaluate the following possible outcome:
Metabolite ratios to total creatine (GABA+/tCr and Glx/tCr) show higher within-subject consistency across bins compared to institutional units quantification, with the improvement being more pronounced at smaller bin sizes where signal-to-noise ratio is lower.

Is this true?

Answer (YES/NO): NO